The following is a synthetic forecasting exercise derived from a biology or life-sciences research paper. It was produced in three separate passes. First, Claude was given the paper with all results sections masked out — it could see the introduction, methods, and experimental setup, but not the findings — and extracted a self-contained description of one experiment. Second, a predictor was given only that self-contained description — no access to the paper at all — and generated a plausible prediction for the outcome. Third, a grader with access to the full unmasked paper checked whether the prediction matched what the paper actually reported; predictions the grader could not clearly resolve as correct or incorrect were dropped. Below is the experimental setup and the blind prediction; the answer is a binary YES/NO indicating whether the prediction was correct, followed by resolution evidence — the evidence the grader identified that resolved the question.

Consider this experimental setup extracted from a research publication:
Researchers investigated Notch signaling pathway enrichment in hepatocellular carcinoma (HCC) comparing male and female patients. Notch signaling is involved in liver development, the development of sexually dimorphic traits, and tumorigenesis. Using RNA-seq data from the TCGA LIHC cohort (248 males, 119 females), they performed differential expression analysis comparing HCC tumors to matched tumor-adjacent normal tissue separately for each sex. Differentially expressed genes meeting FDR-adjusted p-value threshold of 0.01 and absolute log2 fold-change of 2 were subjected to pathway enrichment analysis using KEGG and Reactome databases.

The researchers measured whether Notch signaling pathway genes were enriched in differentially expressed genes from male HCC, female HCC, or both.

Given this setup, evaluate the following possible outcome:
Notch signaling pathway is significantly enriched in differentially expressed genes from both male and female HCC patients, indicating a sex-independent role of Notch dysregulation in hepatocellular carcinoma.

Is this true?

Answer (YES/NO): NO